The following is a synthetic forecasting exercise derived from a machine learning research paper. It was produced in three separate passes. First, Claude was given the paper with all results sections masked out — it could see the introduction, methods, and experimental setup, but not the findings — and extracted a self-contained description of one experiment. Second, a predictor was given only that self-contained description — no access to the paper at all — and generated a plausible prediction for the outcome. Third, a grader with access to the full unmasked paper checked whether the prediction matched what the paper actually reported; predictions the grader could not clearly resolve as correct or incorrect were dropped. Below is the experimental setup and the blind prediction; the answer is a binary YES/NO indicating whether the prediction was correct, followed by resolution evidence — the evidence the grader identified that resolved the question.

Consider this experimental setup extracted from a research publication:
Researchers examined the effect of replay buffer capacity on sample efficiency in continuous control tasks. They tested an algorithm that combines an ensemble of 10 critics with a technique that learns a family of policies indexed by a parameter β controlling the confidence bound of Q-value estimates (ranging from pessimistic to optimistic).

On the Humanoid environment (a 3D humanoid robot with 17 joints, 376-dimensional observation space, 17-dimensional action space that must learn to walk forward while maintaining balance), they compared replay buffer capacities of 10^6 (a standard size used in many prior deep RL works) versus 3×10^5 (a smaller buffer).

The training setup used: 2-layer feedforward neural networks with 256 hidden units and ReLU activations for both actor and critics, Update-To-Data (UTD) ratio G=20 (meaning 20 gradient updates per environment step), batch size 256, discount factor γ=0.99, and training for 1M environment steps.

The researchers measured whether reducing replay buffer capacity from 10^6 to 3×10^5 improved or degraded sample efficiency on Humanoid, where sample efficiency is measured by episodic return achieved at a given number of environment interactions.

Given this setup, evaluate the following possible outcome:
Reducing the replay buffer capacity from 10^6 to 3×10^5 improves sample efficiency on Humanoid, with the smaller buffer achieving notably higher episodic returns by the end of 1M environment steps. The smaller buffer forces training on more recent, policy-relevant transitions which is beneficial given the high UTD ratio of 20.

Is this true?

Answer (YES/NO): YES